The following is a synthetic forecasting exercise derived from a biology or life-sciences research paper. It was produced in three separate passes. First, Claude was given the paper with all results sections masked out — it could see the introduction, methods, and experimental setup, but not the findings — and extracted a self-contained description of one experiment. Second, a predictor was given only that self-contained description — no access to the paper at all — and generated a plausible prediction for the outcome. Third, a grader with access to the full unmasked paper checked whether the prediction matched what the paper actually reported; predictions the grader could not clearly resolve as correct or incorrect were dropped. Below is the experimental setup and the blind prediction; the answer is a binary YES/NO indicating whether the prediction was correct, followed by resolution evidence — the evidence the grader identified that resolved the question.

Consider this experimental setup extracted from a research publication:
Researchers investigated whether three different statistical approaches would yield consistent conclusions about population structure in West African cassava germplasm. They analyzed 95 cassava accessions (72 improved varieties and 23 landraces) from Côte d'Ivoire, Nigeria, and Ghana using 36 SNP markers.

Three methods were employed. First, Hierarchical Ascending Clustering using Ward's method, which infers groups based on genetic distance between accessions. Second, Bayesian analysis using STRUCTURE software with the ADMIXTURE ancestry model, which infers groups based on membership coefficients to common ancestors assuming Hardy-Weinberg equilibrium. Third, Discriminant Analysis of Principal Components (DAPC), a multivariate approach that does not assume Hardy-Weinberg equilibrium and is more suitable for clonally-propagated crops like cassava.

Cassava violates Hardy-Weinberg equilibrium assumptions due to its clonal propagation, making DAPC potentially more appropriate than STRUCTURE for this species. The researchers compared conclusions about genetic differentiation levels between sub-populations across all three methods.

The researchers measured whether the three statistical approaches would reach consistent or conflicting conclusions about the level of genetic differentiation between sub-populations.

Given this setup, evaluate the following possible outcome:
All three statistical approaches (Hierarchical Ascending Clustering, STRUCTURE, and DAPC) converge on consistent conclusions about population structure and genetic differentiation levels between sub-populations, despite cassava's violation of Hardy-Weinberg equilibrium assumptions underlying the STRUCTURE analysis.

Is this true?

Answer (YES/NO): YES